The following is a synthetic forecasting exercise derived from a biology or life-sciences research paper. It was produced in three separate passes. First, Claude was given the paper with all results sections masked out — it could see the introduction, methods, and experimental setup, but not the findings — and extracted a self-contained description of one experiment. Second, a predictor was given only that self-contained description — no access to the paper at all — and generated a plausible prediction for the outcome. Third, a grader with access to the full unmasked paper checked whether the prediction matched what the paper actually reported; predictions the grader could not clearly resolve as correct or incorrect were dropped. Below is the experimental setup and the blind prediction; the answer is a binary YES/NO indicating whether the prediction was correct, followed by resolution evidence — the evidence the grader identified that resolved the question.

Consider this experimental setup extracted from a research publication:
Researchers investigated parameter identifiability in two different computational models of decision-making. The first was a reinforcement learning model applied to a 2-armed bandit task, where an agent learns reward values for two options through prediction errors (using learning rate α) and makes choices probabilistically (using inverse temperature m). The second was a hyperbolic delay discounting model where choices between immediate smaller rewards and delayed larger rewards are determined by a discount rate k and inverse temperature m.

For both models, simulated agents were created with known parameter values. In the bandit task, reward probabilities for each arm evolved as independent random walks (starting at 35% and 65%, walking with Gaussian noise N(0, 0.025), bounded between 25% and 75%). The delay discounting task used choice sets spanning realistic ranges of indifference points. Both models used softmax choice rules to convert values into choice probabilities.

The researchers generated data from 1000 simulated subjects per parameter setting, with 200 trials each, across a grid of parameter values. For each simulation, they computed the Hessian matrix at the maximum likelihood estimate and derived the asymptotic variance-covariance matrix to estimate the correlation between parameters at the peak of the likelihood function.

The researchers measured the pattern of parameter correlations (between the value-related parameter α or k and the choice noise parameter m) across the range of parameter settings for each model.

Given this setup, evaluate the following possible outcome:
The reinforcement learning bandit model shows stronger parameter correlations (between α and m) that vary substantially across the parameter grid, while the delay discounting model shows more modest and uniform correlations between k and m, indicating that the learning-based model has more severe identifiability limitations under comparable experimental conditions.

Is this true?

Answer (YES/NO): NO